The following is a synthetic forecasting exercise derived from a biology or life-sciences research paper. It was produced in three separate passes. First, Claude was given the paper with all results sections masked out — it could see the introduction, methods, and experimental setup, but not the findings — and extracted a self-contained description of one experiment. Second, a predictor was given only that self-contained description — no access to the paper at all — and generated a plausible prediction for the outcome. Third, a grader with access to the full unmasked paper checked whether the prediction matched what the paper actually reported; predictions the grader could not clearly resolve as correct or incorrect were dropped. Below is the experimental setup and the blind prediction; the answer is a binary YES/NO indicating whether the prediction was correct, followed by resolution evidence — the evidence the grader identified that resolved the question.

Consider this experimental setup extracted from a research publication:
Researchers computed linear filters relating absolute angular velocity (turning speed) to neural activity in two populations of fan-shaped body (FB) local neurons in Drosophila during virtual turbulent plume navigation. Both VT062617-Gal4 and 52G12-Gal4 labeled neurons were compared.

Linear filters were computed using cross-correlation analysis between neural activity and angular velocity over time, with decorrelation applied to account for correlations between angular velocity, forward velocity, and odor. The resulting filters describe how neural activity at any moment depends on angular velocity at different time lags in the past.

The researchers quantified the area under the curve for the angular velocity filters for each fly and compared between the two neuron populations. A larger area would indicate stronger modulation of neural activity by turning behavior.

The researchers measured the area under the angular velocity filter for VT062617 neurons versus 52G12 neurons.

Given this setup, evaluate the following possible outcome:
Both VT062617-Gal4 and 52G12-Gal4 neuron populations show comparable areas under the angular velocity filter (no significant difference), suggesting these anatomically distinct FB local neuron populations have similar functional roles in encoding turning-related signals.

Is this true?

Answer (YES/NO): NO